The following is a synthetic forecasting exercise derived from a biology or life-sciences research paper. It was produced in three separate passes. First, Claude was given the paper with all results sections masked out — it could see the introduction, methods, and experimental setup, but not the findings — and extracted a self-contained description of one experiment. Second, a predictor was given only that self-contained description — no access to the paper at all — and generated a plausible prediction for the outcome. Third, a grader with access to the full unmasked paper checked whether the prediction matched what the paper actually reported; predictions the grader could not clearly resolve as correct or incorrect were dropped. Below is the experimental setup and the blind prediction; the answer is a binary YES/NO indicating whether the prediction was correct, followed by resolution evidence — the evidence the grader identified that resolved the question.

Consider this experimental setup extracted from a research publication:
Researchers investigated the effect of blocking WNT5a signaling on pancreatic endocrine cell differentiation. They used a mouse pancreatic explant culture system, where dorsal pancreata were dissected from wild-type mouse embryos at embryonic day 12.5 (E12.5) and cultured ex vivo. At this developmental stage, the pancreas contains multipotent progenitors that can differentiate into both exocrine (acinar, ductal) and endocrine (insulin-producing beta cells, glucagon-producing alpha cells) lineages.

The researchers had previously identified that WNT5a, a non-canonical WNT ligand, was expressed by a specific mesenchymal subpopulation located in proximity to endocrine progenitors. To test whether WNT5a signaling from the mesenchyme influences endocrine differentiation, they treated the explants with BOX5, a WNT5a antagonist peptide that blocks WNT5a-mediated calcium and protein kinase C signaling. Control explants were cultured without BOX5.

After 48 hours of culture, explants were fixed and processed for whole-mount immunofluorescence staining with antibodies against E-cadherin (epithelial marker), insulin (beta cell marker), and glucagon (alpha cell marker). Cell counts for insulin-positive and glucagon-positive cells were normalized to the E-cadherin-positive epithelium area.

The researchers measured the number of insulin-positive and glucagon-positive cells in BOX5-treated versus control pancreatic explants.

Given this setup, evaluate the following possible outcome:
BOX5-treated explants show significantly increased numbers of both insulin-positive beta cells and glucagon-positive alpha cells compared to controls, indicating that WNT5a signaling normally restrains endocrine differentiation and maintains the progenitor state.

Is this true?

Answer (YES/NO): NO